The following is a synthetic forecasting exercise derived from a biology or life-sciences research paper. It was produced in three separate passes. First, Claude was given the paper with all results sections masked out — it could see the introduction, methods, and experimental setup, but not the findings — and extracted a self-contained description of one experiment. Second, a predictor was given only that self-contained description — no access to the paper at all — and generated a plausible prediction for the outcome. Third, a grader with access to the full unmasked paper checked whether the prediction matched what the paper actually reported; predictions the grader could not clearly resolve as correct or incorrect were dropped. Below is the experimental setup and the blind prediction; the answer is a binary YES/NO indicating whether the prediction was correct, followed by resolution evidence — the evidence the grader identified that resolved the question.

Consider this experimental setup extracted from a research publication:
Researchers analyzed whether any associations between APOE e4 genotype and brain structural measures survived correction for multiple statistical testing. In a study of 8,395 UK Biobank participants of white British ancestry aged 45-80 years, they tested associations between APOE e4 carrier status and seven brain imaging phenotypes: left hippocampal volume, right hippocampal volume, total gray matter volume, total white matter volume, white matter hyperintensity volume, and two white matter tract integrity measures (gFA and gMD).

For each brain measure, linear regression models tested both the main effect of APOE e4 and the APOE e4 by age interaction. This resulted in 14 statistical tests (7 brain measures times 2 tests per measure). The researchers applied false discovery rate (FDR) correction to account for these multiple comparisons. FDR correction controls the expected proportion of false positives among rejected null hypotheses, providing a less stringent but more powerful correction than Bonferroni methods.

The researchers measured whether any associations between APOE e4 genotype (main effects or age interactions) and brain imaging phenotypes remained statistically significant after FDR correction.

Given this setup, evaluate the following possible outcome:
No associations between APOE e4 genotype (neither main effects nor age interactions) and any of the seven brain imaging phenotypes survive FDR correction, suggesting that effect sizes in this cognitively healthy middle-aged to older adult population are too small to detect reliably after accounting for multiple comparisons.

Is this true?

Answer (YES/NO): NO